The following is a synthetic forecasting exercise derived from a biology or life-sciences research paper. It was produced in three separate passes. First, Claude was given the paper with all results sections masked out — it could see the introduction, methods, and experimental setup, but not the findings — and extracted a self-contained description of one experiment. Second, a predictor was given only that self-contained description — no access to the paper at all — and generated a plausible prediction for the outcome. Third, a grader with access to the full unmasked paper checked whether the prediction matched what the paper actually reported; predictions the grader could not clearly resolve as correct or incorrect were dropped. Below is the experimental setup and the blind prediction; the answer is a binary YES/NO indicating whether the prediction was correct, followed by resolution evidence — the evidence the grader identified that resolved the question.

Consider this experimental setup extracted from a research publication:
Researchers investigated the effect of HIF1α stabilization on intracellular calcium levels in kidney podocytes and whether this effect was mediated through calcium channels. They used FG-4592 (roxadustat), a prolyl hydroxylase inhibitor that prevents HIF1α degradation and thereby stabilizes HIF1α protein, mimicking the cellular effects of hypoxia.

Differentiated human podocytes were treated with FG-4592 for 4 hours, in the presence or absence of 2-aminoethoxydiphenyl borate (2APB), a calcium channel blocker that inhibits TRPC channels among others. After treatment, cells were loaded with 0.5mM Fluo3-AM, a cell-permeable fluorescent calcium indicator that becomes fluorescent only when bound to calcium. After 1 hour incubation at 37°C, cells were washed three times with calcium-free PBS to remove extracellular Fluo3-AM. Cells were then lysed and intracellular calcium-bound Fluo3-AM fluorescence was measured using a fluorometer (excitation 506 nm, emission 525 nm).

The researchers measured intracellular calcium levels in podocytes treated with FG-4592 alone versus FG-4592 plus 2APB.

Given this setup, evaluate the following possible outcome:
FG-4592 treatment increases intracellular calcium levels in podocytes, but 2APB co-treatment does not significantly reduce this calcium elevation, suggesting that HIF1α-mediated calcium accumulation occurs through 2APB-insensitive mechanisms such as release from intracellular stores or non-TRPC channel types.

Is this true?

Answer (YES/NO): NO